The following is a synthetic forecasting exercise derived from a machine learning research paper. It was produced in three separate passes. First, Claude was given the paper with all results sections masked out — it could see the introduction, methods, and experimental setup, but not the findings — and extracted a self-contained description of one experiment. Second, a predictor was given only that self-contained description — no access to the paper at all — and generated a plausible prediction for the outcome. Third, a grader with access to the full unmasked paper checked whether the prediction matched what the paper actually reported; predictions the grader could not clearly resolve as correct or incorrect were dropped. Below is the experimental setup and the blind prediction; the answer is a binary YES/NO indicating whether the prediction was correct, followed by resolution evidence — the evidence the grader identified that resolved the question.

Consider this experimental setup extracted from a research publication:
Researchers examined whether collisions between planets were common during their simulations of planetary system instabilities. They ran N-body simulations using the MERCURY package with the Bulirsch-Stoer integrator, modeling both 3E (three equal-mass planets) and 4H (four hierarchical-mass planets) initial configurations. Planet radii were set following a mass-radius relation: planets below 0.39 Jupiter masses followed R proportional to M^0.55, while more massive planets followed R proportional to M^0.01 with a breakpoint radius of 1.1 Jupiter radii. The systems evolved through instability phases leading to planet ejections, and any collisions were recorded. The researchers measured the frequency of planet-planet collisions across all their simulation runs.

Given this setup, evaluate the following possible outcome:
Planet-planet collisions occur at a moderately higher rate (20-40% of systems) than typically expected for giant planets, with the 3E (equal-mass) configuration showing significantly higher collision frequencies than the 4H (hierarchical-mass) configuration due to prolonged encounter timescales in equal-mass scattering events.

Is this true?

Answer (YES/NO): NO